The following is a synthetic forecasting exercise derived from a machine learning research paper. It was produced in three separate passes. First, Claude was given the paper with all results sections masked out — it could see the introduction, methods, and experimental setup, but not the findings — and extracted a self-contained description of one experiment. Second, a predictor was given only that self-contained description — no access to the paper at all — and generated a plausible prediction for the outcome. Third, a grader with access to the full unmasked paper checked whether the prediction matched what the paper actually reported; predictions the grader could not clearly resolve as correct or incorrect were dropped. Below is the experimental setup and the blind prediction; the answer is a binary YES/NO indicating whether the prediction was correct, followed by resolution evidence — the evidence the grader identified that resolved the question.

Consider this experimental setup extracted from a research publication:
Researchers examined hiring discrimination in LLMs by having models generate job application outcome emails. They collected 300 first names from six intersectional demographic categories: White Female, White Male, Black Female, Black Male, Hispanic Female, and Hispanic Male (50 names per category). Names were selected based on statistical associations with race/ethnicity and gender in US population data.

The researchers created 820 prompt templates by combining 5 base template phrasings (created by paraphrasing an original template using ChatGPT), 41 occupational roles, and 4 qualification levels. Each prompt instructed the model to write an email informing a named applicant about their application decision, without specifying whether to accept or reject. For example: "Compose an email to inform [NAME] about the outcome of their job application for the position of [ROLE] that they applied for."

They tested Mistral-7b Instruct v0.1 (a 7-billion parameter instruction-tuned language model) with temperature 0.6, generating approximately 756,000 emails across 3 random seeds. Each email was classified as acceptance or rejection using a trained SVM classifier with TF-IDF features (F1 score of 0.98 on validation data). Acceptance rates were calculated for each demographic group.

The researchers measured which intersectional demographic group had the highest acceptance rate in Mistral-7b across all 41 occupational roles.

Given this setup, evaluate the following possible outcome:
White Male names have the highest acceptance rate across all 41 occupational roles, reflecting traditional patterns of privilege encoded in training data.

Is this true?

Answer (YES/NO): NO